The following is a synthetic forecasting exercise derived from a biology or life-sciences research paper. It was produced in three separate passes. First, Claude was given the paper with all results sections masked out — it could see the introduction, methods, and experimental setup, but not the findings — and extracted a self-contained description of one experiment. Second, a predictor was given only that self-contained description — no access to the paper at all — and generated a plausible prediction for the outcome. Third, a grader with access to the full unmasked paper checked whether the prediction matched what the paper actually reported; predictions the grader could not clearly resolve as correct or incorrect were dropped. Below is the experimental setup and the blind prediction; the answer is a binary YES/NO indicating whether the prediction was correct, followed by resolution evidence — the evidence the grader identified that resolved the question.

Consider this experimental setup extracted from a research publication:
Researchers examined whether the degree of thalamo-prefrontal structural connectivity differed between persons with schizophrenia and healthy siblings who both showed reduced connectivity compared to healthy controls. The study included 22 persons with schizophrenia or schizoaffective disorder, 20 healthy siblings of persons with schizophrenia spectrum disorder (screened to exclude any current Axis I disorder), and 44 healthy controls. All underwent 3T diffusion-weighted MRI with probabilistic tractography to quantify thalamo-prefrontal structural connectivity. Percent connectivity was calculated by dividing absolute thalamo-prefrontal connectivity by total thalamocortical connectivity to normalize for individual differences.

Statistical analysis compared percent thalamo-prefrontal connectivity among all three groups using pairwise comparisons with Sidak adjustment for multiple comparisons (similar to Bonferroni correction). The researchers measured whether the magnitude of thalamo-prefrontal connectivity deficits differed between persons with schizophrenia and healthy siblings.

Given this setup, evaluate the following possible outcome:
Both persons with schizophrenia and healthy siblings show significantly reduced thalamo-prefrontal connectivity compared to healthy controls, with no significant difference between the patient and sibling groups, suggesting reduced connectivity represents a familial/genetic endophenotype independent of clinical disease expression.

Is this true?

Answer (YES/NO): YES